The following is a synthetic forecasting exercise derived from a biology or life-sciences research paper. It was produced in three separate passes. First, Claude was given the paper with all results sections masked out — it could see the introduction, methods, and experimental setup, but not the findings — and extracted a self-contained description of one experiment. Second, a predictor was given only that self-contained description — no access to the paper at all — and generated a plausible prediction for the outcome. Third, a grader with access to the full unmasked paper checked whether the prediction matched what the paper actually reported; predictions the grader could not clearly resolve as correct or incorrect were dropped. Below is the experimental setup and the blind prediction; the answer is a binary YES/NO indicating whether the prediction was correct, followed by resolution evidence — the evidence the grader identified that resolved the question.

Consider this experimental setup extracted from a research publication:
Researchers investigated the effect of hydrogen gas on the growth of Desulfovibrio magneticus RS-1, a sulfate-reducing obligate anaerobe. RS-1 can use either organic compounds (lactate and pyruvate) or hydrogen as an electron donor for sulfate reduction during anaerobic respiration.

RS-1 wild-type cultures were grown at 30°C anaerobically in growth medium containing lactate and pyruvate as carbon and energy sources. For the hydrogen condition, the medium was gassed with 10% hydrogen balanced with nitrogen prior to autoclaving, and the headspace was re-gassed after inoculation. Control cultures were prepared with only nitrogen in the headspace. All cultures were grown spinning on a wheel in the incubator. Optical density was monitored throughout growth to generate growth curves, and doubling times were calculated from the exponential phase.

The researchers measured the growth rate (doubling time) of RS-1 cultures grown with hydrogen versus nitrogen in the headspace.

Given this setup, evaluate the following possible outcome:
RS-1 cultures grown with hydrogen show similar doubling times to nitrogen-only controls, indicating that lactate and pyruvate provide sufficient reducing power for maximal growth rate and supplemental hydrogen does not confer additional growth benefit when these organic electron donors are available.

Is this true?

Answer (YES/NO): NO